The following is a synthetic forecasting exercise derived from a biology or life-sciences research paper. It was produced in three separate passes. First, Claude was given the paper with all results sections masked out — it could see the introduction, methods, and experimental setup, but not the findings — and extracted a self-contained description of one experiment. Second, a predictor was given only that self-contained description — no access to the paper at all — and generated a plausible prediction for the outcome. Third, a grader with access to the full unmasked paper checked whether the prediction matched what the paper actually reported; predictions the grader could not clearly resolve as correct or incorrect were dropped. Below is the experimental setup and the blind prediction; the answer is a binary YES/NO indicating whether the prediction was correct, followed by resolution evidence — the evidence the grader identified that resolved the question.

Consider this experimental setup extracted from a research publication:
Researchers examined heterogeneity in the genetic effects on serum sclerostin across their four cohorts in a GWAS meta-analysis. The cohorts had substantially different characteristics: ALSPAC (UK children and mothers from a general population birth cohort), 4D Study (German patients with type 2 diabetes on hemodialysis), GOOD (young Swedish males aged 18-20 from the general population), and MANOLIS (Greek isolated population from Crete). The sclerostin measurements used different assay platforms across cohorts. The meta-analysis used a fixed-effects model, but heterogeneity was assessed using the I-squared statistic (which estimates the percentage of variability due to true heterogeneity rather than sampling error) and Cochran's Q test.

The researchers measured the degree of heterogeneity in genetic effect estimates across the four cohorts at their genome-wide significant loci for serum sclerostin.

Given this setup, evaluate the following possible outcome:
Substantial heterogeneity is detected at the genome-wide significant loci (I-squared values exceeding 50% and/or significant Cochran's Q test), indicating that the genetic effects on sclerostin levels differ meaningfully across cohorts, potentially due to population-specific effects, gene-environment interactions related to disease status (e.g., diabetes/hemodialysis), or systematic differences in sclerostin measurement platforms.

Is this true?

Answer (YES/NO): NO